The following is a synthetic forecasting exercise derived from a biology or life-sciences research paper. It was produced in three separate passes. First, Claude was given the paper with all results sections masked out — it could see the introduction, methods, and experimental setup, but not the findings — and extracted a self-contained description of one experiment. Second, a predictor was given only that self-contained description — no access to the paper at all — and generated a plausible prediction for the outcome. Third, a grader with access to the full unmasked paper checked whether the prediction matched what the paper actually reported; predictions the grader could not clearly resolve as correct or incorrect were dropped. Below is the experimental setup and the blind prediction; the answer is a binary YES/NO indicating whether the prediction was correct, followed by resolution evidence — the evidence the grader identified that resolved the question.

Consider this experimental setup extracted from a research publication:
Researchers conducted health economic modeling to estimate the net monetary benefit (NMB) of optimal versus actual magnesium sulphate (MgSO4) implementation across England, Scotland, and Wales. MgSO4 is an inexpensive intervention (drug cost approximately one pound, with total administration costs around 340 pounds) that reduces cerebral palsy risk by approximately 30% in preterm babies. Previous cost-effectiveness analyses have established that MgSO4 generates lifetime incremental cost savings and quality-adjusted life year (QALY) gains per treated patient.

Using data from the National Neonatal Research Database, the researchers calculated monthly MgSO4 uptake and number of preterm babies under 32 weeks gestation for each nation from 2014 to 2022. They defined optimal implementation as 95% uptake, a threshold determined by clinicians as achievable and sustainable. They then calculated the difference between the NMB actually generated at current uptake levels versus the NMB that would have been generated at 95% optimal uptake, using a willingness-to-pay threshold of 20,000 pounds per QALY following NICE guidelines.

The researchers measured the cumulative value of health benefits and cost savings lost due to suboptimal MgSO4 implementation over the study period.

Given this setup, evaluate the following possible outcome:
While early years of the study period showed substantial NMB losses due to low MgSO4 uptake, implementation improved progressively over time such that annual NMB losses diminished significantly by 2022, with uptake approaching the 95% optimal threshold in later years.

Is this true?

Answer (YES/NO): NO